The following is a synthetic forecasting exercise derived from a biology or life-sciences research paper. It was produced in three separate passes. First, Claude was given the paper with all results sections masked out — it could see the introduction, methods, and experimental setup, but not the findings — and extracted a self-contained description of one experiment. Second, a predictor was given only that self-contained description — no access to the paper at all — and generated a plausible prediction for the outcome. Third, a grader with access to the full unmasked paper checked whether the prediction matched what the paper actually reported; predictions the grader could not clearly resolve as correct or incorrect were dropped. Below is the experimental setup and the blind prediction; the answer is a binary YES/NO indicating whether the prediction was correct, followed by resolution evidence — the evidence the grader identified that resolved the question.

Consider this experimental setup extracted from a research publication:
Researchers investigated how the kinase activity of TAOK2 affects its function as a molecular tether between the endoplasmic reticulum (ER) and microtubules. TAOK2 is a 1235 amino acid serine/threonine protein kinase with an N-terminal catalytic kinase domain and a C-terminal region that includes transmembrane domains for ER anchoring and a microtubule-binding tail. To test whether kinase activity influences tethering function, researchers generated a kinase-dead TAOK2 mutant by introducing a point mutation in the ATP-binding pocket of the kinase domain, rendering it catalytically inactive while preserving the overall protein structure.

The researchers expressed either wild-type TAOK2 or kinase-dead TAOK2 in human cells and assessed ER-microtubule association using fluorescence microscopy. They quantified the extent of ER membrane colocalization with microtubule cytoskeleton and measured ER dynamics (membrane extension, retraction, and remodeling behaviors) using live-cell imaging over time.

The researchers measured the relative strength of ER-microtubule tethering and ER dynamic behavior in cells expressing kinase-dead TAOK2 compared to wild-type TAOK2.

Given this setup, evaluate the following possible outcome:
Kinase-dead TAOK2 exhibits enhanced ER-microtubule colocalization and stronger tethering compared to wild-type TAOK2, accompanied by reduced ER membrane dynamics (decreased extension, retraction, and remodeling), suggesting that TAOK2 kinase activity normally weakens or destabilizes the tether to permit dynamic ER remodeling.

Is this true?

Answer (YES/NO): YES